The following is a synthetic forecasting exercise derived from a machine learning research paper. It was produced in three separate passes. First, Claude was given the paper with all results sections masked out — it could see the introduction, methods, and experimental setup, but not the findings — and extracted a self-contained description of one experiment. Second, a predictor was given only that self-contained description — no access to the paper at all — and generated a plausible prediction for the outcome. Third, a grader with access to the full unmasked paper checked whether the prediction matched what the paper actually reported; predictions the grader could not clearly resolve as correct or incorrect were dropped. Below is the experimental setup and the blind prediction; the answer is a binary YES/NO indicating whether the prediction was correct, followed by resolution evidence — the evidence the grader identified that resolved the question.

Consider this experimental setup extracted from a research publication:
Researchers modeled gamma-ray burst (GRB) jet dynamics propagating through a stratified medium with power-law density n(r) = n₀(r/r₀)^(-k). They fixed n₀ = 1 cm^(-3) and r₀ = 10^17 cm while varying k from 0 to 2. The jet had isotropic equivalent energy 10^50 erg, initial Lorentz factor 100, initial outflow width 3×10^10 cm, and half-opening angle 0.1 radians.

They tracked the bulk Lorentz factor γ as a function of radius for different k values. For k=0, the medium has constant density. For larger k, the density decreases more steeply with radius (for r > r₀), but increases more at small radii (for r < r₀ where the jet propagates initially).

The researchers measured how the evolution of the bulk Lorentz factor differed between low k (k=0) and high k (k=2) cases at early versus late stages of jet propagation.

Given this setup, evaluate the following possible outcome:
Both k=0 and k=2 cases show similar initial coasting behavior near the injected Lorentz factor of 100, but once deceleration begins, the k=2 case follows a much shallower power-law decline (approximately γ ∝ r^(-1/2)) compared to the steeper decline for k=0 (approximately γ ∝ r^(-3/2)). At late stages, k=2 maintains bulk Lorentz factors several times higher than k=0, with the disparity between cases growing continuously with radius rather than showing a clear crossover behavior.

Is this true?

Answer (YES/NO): NO